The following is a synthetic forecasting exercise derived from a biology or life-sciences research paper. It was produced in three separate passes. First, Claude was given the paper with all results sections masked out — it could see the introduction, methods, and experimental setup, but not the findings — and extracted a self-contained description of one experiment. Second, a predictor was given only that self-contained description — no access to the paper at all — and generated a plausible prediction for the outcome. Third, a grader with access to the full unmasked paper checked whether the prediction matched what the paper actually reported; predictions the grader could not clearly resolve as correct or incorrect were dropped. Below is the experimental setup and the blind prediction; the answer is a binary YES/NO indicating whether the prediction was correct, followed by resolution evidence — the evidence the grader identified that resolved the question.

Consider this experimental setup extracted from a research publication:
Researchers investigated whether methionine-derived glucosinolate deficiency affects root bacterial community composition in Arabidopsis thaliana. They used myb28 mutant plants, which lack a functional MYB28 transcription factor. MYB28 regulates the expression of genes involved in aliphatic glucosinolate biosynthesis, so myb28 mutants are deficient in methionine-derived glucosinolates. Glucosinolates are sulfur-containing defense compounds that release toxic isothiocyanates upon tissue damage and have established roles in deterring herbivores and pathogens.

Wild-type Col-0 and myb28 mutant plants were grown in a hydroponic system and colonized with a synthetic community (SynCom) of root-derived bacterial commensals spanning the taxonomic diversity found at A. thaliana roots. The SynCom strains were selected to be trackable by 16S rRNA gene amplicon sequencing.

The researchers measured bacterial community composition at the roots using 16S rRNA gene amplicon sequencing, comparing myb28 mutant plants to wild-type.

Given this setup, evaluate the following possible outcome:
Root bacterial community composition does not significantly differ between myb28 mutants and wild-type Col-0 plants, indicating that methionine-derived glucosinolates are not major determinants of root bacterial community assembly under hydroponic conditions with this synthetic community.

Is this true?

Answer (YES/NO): YES